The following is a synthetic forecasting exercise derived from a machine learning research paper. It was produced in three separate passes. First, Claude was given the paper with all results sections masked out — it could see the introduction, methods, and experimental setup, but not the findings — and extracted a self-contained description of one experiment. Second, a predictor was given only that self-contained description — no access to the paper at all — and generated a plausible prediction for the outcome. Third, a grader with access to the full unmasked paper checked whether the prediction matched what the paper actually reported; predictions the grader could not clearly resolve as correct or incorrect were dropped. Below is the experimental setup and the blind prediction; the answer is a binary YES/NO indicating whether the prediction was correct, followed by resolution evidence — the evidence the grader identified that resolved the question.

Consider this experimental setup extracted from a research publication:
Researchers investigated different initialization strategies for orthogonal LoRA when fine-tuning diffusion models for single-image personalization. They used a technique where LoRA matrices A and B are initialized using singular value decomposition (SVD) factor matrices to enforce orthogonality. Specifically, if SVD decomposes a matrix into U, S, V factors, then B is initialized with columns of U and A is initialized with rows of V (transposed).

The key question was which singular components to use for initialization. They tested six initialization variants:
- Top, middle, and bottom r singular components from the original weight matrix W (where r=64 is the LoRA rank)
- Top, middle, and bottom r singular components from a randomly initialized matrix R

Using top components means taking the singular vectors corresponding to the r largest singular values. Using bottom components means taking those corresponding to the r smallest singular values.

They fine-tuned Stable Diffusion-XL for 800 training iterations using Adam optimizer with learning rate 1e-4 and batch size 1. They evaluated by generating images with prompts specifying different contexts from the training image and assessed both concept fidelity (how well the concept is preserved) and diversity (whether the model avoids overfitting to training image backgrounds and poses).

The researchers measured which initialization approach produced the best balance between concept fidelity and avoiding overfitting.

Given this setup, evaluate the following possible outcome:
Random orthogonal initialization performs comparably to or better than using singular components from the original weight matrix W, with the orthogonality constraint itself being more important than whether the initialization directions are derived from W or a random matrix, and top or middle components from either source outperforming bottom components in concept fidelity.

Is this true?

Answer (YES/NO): NO